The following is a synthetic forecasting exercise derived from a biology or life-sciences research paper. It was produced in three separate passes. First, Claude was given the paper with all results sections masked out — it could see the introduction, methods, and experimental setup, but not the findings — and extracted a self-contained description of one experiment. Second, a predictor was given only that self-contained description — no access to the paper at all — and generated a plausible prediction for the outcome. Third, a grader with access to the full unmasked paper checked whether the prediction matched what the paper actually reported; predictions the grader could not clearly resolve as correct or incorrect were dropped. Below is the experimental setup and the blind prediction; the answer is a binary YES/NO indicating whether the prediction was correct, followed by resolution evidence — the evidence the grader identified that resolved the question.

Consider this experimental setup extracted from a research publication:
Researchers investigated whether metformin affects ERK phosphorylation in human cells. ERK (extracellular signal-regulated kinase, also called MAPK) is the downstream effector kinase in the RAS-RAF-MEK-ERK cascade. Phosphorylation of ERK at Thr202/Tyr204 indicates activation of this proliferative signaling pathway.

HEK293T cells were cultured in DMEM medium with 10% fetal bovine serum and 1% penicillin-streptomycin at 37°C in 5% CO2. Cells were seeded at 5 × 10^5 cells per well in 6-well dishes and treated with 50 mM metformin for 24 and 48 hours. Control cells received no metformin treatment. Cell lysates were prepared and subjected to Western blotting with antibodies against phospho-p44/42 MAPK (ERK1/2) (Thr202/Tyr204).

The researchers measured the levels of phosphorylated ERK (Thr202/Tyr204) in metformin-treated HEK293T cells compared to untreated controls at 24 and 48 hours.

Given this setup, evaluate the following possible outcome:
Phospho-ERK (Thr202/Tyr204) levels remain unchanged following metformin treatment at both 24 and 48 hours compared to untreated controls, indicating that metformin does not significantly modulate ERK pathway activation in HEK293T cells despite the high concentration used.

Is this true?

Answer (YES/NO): NO